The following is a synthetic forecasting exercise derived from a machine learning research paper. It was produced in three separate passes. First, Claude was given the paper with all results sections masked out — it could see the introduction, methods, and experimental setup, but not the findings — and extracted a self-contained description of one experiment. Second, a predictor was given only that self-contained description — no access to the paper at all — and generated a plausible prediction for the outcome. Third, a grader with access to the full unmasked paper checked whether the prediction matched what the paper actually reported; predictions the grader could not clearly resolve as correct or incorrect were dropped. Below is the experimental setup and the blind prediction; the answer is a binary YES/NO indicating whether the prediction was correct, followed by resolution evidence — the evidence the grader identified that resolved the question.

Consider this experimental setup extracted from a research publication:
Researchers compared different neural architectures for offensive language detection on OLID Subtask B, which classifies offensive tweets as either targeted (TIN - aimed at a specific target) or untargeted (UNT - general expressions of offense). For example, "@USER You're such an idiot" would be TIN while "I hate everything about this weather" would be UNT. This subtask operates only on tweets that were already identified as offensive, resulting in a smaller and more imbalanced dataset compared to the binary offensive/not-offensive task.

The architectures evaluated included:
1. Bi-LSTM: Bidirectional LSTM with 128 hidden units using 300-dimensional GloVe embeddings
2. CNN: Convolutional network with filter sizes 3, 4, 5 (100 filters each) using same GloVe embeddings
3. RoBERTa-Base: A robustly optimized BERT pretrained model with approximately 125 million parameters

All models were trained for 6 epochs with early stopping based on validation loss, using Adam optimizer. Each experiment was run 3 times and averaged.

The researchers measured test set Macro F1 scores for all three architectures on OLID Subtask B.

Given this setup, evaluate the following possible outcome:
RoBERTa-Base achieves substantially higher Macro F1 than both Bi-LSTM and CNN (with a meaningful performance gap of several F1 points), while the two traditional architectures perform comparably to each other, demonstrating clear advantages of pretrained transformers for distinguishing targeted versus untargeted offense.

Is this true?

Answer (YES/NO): NO